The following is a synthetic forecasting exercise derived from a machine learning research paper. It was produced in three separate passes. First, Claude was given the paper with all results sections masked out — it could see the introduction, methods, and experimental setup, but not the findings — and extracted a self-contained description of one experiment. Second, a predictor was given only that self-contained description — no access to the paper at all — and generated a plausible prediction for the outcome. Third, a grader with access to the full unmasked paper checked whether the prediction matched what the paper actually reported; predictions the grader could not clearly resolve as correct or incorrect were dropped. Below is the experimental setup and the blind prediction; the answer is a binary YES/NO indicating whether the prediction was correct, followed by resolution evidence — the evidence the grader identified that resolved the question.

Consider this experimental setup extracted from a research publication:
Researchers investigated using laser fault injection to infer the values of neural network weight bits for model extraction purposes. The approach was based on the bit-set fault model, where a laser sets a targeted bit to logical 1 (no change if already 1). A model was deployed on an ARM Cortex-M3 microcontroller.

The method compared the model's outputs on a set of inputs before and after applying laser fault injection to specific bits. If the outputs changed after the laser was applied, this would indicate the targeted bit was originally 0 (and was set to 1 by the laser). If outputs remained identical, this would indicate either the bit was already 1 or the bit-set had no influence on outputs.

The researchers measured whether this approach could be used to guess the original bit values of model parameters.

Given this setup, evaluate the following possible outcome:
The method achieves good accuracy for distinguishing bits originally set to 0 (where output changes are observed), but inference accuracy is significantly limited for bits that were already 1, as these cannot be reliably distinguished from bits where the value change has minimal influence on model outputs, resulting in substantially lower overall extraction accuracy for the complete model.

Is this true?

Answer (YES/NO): NO